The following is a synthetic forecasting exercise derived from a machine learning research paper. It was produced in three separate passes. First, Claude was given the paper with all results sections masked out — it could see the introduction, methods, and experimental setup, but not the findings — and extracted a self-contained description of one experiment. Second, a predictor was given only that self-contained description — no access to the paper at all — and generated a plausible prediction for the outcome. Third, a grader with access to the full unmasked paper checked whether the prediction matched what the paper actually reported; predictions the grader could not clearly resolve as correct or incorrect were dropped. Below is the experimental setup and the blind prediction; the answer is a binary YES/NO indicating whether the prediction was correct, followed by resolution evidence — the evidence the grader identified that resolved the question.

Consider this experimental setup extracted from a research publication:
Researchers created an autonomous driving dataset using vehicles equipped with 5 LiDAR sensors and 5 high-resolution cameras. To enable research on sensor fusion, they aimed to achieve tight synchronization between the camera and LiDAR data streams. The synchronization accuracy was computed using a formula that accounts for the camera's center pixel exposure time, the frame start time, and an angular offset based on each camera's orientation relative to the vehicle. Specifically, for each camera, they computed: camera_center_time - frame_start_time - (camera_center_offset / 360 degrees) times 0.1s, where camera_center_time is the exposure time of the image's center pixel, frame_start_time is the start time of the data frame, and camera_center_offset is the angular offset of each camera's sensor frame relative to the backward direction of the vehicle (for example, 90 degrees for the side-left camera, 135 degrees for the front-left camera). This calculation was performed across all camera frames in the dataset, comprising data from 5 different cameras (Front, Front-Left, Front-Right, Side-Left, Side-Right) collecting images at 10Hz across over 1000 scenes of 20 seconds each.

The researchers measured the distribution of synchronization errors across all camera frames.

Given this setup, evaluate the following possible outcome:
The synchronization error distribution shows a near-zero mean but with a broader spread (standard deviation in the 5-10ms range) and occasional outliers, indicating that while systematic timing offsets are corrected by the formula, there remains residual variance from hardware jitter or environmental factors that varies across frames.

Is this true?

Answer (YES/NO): NO